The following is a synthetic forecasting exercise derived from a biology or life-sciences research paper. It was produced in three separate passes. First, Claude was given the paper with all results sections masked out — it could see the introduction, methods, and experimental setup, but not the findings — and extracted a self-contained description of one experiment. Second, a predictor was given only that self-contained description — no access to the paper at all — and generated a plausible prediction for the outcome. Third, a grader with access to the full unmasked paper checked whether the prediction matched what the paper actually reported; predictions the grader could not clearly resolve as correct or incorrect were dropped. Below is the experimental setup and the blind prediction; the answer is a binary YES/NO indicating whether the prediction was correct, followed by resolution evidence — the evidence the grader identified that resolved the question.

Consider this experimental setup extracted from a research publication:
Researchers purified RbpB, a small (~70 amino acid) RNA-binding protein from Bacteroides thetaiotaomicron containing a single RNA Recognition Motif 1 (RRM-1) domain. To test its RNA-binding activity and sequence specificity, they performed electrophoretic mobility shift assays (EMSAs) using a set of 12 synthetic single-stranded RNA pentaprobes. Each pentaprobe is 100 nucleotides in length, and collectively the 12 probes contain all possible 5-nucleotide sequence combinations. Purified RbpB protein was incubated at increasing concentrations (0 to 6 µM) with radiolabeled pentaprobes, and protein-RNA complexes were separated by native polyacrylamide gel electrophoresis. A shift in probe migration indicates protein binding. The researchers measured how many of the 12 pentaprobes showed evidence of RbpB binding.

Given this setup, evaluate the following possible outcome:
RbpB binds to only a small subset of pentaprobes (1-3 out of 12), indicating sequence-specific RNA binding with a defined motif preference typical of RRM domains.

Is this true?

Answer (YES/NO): NO